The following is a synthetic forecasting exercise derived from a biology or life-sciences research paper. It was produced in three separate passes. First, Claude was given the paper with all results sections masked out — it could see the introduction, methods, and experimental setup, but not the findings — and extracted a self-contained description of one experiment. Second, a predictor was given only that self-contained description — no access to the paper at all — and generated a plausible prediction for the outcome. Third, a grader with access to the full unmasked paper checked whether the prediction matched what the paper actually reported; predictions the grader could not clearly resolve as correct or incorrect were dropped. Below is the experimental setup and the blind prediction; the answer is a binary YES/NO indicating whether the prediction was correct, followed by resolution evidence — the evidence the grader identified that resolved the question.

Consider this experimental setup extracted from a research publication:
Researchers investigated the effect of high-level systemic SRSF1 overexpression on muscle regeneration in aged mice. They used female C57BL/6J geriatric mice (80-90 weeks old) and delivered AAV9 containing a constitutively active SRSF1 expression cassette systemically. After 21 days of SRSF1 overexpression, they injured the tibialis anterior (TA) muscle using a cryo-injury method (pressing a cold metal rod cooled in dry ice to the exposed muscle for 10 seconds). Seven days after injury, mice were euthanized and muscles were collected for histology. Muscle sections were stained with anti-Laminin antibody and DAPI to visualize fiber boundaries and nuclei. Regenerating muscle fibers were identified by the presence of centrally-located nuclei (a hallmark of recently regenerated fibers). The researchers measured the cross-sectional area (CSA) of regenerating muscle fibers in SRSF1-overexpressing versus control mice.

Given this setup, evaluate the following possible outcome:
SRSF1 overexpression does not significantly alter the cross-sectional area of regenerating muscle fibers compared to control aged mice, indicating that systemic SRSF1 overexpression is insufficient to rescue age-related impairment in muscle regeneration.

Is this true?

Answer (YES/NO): YES